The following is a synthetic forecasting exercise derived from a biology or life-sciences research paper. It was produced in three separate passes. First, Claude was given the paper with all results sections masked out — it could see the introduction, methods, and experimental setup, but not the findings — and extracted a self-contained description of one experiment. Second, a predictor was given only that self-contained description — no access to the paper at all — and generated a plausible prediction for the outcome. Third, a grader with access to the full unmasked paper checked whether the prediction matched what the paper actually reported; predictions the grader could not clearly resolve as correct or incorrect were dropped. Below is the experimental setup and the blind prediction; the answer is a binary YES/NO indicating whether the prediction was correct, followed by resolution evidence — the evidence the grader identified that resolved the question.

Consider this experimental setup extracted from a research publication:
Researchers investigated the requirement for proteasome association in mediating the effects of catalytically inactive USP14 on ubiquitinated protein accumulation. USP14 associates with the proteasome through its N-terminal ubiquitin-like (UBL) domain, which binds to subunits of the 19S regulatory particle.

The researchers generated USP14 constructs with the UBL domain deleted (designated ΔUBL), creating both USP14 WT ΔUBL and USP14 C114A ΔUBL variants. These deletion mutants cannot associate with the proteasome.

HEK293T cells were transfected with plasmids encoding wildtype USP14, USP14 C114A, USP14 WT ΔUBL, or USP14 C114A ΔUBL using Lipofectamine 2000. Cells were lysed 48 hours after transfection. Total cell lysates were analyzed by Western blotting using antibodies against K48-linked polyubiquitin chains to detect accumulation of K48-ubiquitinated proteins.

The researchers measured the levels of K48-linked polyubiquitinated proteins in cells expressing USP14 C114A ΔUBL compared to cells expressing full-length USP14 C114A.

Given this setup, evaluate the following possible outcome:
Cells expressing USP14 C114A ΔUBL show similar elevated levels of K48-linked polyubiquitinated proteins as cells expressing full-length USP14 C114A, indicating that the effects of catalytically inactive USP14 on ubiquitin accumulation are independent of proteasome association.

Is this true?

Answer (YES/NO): NO